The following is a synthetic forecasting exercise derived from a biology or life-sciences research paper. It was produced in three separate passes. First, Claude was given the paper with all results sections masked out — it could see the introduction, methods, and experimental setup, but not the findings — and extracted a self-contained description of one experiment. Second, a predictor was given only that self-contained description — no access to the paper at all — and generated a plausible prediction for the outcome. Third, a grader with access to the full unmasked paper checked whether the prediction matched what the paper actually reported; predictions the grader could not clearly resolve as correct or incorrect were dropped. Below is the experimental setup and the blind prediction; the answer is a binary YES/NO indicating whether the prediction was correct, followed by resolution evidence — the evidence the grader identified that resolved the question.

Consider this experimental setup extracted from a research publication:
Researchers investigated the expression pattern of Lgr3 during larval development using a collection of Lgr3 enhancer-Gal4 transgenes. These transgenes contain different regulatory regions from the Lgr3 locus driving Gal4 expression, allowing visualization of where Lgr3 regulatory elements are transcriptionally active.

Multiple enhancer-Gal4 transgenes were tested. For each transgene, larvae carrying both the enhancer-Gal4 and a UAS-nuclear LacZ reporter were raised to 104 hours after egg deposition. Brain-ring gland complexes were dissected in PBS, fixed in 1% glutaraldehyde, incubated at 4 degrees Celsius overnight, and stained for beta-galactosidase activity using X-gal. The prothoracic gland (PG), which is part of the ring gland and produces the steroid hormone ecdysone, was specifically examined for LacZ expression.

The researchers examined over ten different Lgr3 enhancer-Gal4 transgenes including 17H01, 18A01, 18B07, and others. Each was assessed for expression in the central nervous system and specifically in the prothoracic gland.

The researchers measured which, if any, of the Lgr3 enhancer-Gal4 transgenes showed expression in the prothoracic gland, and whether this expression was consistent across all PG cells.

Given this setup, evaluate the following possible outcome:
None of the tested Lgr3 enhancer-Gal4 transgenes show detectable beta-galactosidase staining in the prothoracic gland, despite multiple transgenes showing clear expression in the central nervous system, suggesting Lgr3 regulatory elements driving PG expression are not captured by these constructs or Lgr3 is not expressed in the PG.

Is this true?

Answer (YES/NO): NO